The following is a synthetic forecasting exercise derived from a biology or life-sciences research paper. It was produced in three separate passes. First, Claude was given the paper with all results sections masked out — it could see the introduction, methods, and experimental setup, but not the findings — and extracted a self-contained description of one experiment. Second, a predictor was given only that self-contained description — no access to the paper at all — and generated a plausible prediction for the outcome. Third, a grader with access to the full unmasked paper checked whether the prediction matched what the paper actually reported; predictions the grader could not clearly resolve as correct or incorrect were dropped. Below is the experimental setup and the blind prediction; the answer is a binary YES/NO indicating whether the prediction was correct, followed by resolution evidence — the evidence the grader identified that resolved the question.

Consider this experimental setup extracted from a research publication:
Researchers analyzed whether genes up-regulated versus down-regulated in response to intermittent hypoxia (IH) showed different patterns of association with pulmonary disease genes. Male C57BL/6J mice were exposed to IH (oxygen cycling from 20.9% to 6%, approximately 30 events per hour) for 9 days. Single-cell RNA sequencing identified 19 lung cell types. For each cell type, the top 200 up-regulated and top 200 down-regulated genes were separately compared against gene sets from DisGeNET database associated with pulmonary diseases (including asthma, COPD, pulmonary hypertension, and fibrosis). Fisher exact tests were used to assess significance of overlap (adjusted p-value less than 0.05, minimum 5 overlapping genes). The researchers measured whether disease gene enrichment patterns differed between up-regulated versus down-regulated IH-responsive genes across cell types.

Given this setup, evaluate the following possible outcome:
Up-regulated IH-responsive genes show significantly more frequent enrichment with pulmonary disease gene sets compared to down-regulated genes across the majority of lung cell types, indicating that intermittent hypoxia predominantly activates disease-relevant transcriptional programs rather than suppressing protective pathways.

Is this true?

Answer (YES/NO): YES